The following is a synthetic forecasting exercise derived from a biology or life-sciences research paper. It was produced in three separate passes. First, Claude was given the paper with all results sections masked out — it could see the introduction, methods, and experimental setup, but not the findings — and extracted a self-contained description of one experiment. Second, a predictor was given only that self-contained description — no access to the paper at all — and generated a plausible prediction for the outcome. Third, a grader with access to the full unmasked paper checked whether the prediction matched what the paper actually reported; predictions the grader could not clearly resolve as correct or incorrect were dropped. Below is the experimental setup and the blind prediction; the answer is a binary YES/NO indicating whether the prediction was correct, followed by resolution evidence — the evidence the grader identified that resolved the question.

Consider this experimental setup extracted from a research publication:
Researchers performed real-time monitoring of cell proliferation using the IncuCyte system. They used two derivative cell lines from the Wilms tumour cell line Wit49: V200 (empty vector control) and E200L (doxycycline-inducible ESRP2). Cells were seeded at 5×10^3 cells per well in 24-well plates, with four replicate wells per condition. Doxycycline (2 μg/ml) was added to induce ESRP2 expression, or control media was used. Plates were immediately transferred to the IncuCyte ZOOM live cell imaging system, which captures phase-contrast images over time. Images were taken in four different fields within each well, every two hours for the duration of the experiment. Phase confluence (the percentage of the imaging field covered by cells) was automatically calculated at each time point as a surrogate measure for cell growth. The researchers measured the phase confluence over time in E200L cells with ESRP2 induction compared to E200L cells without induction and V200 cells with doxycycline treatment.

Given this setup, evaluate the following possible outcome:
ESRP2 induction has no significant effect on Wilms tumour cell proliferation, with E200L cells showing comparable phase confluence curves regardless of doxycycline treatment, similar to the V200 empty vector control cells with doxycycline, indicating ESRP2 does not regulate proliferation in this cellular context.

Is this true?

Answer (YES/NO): NO